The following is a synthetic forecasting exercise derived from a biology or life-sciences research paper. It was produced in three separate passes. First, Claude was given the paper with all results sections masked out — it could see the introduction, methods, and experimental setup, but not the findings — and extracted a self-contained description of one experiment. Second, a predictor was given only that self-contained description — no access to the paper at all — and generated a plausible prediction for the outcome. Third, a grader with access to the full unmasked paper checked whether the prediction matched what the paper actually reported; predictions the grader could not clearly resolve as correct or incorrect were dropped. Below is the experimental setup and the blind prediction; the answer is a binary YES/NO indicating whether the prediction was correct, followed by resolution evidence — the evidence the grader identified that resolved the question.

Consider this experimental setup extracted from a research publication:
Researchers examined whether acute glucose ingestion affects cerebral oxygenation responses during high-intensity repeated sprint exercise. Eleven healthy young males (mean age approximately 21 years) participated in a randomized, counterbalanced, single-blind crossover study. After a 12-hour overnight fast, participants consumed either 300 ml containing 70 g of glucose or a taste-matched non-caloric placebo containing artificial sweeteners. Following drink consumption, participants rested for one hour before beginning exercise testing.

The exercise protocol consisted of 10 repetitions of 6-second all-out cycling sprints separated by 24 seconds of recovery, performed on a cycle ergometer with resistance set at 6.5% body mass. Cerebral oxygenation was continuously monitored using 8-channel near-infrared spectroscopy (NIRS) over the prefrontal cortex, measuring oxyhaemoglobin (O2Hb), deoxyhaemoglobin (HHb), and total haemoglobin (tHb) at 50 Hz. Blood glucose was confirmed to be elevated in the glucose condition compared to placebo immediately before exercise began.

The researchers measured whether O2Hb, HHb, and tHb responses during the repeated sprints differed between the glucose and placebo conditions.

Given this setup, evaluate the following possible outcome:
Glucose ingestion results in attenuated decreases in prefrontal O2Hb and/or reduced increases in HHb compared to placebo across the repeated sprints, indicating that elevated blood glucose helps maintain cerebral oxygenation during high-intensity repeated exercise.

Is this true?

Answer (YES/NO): NO